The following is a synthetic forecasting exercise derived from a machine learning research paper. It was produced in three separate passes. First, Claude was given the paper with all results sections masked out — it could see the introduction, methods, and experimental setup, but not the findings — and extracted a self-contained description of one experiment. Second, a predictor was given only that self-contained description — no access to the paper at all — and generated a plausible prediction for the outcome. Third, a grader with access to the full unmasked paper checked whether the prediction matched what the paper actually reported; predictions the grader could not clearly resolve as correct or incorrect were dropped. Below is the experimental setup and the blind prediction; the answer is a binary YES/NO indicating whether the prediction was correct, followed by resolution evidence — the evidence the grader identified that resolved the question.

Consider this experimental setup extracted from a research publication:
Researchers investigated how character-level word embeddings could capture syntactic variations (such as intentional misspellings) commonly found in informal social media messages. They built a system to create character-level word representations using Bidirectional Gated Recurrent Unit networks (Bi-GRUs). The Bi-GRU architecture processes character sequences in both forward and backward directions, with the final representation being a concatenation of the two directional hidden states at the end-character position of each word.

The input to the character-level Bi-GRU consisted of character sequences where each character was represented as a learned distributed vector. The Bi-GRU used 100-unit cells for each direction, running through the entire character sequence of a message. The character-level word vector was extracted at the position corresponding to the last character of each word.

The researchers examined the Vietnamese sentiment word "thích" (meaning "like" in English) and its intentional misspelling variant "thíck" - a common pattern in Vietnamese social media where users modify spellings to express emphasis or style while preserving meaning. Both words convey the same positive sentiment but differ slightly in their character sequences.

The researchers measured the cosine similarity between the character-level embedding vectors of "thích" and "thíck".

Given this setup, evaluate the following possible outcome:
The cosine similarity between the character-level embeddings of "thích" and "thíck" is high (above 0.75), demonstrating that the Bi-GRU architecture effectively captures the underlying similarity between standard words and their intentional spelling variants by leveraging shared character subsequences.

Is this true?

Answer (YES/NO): YES